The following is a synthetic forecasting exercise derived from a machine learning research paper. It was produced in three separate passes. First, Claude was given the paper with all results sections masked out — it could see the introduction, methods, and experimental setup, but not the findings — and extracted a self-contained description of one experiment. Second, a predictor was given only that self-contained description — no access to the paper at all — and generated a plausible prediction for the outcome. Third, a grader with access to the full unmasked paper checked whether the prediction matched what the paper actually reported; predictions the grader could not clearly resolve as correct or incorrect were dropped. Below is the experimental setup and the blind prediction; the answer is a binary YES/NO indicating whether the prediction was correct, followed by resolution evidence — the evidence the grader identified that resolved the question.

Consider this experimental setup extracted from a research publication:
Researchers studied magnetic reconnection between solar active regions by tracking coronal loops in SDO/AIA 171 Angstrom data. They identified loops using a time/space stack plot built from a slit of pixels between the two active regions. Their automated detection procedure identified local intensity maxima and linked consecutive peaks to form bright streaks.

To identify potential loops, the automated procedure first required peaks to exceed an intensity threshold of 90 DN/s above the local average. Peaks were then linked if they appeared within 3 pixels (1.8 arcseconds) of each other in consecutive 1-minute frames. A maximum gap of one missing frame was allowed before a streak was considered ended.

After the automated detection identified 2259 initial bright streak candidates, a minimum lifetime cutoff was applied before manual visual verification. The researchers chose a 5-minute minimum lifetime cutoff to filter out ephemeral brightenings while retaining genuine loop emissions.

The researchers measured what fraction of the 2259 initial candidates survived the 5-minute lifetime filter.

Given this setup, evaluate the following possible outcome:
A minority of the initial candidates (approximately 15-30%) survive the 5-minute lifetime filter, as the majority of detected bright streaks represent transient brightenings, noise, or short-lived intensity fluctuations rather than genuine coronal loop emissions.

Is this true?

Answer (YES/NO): YES